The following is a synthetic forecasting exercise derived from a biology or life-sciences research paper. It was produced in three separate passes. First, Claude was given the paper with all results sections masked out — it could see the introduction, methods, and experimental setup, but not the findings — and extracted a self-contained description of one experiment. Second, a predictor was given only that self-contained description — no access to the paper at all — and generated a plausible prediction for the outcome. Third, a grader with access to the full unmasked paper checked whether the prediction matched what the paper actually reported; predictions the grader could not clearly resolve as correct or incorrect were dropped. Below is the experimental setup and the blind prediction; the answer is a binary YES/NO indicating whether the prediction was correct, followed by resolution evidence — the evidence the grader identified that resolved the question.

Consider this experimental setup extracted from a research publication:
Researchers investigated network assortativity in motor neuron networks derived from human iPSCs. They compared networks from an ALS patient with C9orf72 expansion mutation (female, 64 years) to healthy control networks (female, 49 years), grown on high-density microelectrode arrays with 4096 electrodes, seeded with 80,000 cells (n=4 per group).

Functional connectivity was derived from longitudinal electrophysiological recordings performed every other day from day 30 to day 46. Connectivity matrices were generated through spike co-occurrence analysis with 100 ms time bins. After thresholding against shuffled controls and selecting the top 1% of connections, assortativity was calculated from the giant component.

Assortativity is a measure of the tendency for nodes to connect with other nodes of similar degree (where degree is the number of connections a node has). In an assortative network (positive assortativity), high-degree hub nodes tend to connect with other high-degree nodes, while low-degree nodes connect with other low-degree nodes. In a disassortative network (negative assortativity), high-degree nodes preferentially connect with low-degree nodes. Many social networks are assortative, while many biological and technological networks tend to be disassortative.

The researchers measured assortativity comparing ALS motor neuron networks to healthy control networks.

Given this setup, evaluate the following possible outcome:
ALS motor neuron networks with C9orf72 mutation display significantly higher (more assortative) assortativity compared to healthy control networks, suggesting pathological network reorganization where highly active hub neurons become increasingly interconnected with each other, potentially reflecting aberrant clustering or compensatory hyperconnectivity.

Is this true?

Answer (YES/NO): YES